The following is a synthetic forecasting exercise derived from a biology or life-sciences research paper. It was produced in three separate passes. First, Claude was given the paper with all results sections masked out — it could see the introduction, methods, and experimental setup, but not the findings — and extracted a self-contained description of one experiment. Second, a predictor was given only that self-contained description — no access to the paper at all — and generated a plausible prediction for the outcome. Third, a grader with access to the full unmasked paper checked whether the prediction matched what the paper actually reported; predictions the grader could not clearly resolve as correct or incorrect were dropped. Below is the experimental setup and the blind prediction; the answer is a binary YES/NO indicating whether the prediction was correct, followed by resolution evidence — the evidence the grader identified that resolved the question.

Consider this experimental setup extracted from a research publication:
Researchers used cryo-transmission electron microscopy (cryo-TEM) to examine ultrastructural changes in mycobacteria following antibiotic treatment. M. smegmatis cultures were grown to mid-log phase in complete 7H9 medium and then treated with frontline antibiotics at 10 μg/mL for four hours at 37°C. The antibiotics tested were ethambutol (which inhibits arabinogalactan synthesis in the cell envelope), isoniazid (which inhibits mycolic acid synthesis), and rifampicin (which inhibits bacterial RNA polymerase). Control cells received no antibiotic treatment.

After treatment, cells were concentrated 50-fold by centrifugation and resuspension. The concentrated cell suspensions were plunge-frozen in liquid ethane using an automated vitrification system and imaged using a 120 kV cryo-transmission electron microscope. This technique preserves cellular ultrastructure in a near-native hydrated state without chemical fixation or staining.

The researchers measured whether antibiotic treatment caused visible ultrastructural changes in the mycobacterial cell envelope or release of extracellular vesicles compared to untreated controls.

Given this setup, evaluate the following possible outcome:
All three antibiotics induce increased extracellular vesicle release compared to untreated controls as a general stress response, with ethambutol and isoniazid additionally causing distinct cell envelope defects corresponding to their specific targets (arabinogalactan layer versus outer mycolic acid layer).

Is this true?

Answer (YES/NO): NO